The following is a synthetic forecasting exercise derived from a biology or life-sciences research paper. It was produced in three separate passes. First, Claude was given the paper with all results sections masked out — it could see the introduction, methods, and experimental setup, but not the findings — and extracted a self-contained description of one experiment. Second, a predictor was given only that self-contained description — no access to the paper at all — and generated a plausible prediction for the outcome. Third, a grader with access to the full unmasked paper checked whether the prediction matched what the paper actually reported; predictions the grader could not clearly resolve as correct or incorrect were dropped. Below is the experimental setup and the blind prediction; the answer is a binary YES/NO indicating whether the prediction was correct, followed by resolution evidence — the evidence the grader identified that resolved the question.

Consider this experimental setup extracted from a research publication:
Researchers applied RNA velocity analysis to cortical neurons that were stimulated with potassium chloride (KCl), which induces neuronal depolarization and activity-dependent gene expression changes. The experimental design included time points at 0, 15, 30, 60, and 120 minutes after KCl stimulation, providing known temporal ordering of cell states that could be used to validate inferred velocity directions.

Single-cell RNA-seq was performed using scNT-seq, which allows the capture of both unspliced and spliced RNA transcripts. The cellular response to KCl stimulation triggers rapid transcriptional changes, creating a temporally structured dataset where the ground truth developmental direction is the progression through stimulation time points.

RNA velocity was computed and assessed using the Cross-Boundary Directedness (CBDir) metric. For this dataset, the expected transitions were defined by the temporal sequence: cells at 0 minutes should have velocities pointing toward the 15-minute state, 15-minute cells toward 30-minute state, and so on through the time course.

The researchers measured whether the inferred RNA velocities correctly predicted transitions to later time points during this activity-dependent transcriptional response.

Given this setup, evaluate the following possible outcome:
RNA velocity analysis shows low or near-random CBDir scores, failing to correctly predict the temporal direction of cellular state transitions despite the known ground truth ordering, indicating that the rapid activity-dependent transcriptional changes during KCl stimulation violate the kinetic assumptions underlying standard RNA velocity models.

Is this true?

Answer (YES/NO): NO